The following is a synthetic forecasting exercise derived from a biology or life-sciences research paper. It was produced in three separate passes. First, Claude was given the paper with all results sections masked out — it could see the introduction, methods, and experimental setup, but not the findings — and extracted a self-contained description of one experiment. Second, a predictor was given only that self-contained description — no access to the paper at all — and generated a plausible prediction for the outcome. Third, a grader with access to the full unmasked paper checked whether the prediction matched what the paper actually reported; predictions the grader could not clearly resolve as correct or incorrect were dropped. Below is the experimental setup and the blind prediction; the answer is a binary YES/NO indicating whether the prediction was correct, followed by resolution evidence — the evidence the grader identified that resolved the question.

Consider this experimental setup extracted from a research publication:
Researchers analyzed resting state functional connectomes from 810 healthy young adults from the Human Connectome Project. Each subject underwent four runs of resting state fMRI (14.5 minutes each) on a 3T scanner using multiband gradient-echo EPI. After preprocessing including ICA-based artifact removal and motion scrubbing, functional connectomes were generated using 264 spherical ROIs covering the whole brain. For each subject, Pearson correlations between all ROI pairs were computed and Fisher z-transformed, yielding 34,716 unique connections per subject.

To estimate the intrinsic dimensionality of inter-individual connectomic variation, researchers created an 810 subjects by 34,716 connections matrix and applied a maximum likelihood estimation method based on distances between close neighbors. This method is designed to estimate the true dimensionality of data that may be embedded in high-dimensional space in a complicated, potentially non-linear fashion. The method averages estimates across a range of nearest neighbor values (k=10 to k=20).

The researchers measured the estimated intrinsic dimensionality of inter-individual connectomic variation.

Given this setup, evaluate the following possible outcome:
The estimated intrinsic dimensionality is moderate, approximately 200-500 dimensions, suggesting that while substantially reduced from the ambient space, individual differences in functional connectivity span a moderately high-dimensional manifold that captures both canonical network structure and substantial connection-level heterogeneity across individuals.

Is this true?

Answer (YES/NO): NO